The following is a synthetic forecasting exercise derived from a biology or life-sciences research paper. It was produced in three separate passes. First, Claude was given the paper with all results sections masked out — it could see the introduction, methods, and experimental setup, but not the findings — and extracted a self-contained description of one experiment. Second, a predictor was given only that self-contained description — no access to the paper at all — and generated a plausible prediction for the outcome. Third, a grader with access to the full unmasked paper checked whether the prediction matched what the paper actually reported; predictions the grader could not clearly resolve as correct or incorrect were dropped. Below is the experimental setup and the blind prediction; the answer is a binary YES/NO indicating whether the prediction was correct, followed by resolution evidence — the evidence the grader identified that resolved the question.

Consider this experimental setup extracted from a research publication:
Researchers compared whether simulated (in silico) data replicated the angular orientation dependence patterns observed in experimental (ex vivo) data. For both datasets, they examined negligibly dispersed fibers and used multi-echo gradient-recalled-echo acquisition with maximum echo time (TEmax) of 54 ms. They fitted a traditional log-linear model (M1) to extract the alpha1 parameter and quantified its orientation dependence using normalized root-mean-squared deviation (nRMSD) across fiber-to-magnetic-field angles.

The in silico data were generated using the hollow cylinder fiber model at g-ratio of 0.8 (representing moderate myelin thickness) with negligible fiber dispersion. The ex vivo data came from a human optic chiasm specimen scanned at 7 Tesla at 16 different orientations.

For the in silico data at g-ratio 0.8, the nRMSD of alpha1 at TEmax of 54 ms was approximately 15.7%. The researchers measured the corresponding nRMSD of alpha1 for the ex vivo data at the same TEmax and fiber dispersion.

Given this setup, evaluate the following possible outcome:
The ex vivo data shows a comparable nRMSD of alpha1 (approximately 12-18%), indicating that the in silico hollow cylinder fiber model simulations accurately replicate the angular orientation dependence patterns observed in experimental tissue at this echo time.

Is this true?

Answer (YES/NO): NO